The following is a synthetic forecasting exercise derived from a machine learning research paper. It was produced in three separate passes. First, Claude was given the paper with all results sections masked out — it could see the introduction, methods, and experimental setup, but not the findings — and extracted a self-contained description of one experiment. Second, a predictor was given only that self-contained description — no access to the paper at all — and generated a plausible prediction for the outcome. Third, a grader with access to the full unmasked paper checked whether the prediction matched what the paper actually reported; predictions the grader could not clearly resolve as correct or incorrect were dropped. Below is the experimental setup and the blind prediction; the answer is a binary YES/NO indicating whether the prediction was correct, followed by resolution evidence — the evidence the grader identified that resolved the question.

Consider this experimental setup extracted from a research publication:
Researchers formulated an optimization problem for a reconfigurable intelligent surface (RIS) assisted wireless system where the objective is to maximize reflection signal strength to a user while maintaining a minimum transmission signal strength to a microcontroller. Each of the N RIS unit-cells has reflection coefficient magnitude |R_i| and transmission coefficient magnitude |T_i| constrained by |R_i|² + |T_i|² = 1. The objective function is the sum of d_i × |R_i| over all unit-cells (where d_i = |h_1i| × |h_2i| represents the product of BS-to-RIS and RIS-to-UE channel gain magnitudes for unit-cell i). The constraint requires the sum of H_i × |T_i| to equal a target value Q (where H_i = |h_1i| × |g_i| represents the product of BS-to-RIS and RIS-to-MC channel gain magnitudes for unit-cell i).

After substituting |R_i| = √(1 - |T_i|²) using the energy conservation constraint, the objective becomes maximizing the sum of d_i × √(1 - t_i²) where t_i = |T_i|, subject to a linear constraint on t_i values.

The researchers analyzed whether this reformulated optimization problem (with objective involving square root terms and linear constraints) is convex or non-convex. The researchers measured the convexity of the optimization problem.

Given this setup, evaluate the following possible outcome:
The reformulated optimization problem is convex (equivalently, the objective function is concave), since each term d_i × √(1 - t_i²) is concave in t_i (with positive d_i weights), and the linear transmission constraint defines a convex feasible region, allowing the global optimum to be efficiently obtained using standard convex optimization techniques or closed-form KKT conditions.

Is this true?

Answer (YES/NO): YES